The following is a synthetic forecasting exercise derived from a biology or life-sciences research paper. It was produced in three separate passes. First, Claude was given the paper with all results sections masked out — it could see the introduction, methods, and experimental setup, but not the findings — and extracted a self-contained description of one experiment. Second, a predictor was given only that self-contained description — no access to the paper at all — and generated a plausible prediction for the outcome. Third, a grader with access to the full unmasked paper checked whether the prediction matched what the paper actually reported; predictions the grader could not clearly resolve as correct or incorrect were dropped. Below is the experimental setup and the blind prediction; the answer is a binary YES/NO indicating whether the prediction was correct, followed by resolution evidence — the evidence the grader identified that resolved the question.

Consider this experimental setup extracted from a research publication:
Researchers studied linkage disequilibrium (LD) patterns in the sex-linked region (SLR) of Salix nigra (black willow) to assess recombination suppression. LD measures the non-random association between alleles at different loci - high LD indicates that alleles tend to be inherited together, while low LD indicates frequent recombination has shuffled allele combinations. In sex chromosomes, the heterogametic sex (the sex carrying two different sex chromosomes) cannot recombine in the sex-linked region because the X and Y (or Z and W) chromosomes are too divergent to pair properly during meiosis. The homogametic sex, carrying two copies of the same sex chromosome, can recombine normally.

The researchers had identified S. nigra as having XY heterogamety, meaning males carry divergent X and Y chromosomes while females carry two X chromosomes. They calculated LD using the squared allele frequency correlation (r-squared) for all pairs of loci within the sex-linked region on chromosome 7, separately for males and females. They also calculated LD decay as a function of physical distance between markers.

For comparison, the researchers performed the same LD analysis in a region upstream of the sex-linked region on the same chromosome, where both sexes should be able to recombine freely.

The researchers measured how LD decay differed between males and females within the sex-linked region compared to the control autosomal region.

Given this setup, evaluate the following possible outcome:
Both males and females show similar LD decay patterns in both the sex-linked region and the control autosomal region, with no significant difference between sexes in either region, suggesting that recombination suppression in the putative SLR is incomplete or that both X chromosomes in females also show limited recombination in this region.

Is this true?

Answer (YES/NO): NO